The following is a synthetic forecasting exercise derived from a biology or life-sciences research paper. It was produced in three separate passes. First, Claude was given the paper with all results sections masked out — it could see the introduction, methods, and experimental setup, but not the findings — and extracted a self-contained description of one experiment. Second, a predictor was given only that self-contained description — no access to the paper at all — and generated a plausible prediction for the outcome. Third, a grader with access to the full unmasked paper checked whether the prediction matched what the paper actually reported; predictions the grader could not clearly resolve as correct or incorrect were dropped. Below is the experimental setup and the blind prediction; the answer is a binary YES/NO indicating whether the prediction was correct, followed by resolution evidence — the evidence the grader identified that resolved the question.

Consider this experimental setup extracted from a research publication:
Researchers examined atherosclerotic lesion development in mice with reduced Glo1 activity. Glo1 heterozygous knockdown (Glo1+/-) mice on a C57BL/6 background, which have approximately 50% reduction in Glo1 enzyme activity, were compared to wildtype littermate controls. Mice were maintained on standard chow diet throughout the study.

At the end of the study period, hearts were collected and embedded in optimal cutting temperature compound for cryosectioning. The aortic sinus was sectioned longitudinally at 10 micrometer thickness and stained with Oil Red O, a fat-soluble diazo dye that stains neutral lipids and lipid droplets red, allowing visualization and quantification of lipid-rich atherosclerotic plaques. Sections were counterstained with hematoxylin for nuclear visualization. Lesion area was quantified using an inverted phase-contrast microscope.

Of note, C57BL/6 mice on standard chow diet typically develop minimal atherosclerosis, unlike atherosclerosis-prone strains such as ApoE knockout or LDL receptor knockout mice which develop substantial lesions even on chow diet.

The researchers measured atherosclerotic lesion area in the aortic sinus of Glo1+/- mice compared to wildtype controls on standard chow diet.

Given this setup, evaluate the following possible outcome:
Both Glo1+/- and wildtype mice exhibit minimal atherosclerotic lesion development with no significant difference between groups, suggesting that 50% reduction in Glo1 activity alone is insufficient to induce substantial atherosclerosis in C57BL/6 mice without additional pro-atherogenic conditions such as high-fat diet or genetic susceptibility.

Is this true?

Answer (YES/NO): YES